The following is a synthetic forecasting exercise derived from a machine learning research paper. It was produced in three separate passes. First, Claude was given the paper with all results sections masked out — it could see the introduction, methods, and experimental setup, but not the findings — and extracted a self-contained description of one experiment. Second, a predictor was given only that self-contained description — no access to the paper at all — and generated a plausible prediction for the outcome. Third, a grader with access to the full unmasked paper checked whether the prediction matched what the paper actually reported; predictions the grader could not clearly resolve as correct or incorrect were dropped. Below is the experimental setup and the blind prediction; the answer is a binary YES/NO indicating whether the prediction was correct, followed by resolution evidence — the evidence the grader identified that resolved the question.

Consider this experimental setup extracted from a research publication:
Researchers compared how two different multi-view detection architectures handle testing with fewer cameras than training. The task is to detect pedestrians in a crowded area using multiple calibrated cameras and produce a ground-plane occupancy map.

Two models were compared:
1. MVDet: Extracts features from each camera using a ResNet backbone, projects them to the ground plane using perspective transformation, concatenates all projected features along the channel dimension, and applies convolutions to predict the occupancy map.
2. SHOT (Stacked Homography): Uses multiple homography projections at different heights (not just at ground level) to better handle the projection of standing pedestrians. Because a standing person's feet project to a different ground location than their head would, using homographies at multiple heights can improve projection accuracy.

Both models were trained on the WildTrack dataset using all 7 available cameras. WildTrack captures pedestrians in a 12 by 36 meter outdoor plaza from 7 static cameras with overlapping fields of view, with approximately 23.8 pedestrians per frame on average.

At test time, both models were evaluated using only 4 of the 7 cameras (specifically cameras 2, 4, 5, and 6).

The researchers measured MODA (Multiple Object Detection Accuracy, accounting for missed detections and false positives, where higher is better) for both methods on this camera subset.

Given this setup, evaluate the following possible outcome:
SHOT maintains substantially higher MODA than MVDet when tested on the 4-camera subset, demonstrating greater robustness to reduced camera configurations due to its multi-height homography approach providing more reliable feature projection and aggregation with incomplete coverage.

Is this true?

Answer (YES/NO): YES